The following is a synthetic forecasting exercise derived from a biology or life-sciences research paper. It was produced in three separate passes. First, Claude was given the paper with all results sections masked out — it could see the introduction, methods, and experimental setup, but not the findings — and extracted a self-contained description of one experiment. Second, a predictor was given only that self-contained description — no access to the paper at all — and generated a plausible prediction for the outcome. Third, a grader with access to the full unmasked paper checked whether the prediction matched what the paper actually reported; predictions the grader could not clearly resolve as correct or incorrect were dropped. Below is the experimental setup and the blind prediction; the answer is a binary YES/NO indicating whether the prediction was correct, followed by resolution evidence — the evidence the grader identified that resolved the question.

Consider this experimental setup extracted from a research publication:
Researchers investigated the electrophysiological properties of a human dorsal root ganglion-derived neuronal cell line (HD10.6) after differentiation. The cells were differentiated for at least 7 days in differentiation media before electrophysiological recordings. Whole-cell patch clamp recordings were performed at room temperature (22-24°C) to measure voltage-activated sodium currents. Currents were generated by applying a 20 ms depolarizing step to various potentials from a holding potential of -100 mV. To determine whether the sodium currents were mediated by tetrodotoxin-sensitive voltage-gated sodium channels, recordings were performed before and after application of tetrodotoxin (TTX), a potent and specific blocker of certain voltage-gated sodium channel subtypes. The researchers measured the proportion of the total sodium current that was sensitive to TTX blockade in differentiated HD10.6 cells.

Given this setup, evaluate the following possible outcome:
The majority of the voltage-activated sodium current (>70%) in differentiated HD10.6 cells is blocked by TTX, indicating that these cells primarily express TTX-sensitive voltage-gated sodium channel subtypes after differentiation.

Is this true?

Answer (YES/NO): YES